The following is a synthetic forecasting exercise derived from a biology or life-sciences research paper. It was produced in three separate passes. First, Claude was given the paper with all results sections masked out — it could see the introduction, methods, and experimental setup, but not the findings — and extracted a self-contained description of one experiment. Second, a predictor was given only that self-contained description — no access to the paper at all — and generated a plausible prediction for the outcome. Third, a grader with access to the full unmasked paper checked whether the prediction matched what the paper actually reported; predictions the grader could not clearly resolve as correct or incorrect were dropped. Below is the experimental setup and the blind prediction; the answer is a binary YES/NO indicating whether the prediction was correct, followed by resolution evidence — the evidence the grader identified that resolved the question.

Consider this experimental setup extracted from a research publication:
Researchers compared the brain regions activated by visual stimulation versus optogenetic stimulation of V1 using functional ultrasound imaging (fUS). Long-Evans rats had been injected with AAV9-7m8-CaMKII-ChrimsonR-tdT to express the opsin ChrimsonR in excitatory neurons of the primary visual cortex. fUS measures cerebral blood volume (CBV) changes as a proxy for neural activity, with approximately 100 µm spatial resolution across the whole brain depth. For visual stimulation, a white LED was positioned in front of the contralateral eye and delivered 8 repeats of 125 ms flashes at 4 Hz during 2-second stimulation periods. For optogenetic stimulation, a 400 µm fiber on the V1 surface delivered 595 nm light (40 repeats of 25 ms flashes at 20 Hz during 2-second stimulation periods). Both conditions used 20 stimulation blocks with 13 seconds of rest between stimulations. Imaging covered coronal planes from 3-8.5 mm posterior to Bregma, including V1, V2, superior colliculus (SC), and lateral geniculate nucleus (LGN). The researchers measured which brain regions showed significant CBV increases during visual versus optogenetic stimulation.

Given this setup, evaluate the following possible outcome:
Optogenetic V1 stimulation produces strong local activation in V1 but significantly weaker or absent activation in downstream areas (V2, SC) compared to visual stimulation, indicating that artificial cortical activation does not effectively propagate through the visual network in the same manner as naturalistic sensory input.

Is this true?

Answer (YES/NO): NO